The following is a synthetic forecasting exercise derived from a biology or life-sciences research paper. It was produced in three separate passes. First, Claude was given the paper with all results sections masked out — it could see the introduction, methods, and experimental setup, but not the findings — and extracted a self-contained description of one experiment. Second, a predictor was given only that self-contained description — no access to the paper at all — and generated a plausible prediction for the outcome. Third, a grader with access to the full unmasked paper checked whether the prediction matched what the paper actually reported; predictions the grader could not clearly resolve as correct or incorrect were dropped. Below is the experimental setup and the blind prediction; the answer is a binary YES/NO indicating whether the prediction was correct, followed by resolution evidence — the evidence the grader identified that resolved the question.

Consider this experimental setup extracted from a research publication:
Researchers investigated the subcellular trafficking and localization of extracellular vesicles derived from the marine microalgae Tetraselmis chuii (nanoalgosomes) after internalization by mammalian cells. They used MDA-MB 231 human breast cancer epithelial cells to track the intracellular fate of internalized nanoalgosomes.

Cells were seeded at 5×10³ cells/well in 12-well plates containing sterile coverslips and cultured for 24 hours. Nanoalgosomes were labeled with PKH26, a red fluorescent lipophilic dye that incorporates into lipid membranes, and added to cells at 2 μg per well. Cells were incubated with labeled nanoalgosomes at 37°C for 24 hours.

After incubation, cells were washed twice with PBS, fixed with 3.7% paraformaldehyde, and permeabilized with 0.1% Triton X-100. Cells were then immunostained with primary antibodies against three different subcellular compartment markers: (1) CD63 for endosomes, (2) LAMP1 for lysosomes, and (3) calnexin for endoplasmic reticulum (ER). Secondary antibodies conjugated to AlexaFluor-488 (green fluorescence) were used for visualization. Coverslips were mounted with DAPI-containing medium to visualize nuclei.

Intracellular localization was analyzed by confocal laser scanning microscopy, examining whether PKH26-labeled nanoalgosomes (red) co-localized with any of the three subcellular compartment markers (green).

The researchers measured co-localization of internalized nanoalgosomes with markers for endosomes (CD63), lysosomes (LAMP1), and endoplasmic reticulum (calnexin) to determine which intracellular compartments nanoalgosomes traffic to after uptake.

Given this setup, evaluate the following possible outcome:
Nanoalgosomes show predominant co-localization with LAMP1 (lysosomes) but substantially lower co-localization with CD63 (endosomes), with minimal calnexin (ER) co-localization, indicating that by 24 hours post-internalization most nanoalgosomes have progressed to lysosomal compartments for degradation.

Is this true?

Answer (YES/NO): NO